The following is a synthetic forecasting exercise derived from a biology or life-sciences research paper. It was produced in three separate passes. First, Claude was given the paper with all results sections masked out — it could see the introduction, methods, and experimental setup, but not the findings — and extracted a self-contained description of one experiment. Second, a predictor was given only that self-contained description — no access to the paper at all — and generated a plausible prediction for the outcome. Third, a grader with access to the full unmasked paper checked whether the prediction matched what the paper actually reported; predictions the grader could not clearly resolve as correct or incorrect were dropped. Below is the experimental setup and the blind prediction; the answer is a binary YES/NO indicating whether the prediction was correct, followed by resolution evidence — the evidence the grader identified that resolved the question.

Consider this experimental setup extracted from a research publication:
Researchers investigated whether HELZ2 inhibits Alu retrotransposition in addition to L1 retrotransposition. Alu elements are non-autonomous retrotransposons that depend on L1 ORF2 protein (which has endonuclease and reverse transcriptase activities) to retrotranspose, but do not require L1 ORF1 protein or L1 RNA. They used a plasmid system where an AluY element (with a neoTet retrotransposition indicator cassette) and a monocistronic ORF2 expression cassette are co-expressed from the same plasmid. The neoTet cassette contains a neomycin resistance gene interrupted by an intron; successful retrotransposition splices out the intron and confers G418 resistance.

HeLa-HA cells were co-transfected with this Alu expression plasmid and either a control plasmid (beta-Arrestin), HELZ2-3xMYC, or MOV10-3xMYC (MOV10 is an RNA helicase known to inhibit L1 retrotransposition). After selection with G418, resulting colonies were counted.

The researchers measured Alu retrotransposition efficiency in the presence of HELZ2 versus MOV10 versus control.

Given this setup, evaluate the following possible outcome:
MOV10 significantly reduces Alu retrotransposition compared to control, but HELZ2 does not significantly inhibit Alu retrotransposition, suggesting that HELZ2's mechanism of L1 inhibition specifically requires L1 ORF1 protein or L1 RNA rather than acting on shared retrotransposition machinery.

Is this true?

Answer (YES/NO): NO